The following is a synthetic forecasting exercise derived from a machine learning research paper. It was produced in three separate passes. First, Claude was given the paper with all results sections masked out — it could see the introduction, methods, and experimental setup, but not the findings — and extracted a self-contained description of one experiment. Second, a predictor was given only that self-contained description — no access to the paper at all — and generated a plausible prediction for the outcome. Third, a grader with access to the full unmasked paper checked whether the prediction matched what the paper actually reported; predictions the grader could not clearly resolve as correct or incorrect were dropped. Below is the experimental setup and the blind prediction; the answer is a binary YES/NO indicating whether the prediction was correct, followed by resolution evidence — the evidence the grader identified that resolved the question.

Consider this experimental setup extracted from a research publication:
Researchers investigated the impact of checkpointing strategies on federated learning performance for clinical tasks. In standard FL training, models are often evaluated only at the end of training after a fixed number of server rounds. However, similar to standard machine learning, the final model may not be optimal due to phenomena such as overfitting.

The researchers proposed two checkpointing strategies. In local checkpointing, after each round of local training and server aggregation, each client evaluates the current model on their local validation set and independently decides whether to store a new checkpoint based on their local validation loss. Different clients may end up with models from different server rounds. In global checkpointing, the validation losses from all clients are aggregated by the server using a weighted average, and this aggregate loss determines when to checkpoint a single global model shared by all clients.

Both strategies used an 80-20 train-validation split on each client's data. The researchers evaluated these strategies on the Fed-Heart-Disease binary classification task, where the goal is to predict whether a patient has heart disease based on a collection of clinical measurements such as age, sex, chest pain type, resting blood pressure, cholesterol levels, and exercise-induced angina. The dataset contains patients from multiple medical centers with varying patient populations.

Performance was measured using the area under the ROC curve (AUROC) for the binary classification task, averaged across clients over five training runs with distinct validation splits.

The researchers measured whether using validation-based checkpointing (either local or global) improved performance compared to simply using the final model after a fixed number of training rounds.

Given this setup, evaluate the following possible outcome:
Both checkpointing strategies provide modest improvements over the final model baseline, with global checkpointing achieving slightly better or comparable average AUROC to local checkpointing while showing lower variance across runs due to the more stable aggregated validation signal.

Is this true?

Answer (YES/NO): NO